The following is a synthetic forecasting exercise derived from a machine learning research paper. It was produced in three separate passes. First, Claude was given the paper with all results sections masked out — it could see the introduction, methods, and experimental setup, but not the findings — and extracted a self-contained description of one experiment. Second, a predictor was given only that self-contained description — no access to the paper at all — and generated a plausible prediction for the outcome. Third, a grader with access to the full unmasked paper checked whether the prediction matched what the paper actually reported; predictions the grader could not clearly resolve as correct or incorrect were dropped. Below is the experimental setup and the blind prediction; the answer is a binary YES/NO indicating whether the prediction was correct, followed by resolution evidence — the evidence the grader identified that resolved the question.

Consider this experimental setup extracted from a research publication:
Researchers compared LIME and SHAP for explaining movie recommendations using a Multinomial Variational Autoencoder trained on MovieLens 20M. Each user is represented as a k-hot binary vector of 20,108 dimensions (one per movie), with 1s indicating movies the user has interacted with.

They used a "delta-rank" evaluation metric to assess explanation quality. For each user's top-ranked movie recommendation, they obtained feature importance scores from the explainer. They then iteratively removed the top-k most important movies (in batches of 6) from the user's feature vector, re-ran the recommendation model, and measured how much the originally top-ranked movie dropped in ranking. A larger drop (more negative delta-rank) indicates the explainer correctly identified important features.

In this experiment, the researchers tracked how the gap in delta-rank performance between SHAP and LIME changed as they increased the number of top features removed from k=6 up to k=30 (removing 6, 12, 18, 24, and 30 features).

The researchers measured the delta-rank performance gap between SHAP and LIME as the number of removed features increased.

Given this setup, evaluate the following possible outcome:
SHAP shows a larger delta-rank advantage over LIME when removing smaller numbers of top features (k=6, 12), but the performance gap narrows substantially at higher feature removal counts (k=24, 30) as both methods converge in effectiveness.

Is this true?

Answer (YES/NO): NO